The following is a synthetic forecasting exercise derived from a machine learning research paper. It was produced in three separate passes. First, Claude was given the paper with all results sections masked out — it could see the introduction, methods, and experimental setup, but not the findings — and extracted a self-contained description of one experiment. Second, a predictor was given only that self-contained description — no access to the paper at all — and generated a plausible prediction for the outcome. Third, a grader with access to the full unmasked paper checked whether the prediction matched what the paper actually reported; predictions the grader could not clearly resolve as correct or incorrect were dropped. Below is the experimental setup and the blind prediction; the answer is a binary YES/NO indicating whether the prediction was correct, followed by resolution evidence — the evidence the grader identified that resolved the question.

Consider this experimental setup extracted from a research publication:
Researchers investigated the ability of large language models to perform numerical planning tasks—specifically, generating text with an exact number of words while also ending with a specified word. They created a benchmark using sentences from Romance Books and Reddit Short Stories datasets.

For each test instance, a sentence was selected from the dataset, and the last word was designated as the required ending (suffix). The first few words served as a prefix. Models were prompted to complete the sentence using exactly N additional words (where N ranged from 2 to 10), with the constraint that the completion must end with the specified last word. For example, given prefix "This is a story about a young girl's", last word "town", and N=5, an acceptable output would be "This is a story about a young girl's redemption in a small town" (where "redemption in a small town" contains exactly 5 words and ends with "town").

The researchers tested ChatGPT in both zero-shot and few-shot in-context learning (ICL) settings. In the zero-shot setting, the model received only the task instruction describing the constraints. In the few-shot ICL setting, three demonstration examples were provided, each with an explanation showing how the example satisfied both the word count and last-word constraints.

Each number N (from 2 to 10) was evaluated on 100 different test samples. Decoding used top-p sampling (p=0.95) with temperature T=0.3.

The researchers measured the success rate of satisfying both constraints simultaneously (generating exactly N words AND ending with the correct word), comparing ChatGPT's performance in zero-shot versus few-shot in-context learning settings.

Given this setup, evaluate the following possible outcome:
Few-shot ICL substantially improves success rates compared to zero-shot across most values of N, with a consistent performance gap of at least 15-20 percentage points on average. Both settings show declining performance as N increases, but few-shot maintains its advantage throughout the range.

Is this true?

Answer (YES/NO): NO